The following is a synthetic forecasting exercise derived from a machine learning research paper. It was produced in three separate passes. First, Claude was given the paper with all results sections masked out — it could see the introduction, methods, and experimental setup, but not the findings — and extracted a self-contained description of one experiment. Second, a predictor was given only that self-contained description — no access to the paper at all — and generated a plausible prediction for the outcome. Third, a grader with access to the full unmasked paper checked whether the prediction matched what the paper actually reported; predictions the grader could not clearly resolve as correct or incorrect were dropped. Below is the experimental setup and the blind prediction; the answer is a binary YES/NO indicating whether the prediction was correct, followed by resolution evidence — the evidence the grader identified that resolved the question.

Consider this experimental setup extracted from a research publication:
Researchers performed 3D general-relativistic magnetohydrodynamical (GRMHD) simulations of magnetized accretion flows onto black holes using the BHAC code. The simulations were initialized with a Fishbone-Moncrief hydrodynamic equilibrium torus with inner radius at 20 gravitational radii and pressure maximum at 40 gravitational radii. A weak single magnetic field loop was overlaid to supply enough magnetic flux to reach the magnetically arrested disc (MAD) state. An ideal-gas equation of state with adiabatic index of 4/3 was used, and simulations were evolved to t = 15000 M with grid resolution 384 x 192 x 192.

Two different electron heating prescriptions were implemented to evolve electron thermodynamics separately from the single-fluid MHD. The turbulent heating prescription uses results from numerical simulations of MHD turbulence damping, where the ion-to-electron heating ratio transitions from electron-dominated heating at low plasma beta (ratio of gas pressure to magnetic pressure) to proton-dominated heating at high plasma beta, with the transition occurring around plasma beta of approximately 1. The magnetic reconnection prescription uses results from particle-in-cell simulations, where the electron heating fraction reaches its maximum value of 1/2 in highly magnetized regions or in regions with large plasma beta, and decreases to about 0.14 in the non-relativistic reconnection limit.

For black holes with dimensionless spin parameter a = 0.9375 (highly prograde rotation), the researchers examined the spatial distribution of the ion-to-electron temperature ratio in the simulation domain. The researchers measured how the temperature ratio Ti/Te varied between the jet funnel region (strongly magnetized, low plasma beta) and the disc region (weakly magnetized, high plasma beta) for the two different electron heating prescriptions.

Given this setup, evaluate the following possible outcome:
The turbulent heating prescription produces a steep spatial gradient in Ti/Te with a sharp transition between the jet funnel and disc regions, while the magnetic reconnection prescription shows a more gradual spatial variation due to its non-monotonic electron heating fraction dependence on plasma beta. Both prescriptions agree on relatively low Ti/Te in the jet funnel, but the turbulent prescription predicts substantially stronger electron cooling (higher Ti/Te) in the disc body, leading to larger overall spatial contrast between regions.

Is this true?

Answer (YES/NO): NO